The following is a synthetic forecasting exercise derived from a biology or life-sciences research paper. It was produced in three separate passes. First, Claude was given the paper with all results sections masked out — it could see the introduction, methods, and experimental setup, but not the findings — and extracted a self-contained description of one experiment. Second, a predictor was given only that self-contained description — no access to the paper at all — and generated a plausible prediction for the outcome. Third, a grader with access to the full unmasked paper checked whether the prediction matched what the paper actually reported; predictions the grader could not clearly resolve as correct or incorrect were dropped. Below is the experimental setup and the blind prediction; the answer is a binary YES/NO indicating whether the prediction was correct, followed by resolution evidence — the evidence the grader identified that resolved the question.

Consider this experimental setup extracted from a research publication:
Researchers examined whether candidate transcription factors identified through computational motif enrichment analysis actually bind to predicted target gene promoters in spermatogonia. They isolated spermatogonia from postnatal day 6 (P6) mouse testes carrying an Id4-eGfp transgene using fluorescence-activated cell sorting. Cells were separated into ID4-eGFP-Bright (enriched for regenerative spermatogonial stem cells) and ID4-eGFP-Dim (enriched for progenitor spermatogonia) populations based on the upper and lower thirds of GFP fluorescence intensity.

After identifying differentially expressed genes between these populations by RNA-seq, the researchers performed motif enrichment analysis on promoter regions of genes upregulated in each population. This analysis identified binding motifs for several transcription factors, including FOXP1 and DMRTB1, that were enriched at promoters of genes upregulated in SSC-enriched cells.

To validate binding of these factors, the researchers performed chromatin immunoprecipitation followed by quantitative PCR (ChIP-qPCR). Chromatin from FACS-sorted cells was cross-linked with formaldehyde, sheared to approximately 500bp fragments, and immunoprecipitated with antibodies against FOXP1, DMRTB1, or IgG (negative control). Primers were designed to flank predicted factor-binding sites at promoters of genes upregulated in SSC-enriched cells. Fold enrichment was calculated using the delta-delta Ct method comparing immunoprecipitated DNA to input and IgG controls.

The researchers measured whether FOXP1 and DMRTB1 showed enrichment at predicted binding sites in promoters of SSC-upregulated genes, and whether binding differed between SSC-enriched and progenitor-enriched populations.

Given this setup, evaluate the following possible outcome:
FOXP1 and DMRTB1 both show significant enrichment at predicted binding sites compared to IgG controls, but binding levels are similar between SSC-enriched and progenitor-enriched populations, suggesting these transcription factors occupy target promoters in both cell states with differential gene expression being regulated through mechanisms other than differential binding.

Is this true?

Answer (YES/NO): NO